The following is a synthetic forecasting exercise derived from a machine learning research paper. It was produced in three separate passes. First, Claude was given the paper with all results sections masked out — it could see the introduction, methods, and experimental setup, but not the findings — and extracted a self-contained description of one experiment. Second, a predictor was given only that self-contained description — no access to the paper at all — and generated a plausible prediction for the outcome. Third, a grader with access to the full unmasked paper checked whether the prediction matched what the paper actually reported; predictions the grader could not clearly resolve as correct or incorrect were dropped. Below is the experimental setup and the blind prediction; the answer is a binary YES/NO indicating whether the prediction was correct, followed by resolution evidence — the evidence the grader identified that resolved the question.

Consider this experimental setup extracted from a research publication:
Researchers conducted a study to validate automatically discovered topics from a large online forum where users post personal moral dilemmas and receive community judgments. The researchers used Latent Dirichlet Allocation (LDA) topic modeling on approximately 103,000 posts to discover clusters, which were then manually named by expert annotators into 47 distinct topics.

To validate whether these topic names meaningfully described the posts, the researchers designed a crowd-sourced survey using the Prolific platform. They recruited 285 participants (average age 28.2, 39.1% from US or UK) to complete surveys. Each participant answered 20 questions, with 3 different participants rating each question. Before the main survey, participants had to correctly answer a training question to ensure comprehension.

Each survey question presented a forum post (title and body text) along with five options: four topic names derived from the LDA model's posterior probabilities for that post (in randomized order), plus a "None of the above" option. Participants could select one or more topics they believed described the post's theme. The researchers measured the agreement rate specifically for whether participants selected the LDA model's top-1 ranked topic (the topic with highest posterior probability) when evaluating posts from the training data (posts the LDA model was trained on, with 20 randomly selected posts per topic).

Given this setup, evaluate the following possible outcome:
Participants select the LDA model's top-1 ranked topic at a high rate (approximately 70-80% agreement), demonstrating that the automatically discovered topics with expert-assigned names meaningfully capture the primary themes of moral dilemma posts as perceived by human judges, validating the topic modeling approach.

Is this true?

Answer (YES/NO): NO